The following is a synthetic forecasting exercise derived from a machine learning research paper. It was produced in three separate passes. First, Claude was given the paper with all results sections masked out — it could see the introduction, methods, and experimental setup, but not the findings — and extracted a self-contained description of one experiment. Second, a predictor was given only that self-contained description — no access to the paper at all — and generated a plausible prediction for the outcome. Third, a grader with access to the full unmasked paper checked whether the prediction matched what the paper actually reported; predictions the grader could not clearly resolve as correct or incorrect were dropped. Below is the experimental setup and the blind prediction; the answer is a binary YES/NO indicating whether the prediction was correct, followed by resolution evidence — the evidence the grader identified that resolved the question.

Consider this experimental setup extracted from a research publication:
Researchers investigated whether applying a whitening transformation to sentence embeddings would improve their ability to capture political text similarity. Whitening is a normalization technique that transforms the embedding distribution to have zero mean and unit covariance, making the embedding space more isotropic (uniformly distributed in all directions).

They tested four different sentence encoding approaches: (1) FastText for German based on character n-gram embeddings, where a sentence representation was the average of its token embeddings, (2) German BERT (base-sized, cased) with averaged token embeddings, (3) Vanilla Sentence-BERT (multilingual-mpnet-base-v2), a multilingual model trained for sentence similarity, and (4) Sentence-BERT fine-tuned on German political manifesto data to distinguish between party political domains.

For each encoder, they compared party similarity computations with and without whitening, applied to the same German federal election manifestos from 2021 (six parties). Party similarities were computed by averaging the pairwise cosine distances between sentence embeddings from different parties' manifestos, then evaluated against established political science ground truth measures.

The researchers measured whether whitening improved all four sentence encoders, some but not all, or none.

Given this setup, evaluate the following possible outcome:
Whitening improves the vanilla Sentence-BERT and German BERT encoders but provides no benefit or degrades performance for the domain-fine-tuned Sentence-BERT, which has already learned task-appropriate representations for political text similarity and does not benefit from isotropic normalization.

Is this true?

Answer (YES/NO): NO